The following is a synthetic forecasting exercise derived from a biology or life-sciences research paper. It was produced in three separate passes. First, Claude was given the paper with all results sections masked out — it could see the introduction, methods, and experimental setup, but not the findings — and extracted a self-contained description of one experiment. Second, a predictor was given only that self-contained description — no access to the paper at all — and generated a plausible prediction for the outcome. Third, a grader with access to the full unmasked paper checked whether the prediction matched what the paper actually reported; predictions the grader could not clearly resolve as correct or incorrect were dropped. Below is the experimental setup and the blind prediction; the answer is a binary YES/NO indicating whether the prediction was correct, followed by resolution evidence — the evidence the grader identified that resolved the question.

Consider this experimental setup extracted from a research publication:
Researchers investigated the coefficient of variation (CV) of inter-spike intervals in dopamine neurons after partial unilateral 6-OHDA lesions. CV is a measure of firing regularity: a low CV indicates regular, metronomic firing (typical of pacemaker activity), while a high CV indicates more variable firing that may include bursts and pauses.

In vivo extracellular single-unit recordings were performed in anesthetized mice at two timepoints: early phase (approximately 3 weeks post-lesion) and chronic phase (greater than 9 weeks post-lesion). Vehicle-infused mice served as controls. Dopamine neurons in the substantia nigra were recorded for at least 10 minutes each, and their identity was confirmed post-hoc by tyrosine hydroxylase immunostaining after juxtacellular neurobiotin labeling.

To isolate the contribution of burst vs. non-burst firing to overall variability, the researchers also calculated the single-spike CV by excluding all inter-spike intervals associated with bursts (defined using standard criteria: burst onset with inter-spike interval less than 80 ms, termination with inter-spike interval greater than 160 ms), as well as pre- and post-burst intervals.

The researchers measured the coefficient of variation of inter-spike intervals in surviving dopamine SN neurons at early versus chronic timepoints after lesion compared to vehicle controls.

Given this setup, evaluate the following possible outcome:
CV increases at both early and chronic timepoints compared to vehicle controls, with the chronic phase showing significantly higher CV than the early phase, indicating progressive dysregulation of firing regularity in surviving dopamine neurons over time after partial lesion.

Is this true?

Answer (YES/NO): NO